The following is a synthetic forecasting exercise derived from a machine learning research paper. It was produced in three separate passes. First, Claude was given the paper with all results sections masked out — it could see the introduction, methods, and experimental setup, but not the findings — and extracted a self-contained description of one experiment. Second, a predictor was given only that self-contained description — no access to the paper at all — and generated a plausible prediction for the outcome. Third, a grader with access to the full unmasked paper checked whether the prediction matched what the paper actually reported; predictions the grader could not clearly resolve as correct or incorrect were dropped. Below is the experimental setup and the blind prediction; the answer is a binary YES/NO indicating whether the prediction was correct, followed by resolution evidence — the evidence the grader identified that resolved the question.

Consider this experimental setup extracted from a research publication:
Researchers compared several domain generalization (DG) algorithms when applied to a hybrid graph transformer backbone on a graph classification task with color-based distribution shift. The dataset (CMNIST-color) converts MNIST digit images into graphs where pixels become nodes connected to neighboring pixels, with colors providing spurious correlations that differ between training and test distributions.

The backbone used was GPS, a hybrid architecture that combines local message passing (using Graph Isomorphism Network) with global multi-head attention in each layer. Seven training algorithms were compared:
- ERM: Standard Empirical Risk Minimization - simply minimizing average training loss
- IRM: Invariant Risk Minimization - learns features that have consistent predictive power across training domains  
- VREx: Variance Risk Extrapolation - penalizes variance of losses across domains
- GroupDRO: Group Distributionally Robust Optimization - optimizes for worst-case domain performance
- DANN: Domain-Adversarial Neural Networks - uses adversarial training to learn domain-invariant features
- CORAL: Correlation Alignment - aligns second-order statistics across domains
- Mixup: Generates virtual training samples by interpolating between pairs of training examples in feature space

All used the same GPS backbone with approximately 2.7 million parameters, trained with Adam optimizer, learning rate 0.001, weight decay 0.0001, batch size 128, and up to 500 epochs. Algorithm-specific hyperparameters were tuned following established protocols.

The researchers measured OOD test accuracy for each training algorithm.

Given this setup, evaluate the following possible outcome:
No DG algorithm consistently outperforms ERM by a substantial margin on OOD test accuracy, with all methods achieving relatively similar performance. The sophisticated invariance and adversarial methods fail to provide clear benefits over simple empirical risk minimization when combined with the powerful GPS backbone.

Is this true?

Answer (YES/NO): NO